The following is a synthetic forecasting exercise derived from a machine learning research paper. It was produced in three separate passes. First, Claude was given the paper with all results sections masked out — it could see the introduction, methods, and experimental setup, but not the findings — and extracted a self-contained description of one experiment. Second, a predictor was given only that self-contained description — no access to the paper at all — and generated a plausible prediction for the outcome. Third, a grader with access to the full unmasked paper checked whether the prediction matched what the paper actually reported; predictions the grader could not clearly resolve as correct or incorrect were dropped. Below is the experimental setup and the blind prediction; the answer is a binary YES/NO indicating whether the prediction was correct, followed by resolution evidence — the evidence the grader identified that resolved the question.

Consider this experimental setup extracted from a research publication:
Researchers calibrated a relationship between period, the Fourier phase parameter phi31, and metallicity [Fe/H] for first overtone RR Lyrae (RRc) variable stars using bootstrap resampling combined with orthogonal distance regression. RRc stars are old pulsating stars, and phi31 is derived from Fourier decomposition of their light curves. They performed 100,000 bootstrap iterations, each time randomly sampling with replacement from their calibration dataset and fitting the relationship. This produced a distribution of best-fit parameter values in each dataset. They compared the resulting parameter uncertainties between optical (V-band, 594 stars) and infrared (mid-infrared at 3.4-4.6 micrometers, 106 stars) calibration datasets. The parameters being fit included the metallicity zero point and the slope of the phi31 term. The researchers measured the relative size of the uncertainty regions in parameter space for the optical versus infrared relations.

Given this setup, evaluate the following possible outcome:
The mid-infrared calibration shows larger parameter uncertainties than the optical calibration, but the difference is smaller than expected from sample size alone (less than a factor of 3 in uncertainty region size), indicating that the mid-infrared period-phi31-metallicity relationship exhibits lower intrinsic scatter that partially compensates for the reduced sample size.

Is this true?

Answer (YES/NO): NO